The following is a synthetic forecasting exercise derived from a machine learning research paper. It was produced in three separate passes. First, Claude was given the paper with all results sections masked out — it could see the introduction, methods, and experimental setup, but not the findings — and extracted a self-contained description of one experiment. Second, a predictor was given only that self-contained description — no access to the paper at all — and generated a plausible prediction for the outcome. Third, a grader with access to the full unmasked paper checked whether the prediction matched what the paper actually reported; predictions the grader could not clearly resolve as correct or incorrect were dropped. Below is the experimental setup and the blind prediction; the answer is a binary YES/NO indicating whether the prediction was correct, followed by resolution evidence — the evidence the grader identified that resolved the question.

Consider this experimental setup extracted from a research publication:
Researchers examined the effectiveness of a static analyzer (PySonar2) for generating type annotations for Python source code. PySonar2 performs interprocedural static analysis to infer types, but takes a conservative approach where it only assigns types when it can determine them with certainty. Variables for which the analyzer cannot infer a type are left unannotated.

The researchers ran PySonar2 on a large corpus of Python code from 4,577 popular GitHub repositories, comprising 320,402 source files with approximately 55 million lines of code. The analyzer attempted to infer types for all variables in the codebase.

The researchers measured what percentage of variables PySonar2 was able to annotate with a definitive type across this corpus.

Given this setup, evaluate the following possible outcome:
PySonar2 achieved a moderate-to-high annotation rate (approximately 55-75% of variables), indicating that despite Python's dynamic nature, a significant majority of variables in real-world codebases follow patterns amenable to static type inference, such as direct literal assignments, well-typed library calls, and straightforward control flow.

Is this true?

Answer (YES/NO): NO